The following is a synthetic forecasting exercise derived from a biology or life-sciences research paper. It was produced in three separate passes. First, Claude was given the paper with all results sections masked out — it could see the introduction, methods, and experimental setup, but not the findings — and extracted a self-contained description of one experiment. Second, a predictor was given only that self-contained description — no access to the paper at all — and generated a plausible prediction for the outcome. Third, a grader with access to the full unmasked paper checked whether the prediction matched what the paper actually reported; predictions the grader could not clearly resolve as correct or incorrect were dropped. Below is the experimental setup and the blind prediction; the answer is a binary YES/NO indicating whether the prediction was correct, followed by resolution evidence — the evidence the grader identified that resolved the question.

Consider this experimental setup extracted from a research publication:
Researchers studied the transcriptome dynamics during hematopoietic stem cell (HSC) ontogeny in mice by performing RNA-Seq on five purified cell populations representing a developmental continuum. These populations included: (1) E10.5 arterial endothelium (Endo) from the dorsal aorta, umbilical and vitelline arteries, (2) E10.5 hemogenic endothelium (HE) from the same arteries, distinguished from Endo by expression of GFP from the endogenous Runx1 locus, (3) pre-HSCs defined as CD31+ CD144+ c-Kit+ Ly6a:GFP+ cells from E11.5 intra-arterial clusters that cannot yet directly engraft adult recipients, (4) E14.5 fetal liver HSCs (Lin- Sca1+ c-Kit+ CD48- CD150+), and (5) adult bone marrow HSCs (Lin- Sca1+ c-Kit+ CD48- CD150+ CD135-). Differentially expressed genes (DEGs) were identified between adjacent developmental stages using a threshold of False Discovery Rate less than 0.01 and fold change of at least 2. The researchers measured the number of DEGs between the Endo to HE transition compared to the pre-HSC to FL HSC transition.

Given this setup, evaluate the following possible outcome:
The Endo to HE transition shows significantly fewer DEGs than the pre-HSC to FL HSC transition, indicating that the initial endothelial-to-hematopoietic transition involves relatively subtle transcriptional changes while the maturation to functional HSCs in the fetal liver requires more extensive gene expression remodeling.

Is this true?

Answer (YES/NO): YES